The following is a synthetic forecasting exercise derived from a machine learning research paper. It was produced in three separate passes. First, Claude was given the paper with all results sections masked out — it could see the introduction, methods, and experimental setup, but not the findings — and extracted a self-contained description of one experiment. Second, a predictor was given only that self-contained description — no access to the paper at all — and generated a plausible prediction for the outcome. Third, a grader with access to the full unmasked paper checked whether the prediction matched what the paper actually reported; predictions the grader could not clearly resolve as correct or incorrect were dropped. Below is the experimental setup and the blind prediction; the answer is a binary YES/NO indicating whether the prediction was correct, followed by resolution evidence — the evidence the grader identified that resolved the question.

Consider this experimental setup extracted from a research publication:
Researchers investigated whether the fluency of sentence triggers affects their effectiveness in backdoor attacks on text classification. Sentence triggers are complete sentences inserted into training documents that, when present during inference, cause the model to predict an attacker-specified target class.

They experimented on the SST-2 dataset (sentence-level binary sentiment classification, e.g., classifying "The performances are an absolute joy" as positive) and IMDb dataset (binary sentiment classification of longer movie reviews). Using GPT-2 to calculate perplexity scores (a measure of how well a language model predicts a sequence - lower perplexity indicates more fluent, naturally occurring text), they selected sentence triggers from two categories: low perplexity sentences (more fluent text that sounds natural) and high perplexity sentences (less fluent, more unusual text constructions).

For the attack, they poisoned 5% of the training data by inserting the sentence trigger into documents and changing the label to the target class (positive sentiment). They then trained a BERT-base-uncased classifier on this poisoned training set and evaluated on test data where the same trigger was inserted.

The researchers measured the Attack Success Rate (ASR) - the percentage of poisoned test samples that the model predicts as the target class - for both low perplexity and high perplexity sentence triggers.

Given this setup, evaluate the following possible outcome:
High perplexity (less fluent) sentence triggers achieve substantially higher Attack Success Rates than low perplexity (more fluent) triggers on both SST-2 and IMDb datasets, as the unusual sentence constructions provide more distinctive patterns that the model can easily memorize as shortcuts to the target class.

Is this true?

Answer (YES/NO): NO